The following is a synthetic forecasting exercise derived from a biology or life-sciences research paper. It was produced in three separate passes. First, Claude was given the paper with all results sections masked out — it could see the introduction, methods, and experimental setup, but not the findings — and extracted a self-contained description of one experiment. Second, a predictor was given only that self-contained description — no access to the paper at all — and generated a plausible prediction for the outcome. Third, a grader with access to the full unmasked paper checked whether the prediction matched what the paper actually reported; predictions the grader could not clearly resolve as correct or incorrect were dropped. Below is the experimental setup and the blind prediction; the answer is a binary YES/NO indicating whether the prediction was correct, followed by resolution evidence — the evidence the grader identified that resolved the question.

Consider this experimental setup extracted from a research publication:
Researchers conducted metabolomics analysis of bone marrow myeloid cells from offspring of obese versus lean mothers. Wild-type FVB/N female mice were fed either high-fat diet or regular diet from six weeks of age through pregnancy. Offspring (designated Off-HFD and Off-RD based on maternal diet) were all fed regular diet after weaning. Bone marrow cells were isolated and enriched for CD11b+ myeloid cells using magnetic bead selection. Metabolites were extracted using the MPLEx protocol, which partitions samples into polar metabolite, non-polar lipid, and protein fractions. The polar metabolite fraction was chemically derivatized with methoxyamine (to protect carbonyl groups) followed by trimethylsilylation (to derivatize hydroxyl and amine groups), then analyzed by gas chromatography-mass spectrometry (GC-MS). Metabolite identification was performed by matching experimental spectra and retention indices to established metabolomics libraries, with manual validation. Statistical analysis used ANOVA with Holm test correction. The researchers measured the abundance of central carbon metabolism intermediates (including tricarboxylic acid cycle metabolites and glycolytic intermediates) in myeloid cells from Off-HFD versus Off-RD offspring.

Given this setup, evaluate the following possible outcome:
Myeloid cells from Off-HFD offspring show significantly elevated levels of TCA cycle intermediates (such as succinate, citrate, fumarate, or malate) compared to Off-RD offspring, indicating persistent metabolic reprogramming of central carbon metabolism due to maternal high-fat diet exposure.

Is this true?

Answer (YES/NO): NO